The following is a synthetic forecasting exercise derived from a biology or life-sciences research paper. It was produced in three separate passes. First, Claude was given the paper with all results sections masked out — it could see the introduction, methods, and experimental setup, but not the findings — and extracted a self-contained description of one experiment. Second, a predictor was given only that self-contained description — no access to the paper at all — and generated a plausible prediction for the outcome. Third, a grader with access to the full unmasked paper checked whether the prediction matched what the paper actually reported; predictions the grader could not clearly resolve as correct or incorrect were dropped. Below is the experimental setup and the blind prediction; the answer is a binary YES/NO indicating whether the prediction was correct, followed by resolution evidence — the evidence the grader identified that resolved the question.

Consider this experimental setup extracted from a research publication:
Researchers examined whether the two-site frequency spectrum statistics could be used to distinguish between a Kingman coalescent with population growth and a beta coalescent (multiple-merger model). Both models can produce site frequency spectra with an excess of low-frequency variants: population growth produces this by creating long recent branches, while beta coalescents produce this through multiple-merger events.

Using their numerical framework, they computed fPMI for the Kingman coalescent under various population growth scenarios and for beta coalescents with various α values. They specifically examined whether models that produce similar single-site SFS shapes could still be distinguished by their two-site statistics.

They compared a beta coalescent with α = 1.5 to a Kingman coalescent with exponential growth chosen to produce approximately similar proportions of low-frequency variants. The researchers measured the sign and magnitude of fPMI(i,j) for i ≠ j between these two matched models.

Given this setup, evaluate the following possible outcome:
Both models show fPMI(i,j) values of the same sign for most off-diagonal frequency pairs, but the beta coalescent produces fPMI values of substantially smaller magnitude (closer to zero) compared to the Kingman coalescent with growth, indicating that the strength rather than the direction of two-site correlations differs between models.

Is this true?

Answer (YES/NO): NO